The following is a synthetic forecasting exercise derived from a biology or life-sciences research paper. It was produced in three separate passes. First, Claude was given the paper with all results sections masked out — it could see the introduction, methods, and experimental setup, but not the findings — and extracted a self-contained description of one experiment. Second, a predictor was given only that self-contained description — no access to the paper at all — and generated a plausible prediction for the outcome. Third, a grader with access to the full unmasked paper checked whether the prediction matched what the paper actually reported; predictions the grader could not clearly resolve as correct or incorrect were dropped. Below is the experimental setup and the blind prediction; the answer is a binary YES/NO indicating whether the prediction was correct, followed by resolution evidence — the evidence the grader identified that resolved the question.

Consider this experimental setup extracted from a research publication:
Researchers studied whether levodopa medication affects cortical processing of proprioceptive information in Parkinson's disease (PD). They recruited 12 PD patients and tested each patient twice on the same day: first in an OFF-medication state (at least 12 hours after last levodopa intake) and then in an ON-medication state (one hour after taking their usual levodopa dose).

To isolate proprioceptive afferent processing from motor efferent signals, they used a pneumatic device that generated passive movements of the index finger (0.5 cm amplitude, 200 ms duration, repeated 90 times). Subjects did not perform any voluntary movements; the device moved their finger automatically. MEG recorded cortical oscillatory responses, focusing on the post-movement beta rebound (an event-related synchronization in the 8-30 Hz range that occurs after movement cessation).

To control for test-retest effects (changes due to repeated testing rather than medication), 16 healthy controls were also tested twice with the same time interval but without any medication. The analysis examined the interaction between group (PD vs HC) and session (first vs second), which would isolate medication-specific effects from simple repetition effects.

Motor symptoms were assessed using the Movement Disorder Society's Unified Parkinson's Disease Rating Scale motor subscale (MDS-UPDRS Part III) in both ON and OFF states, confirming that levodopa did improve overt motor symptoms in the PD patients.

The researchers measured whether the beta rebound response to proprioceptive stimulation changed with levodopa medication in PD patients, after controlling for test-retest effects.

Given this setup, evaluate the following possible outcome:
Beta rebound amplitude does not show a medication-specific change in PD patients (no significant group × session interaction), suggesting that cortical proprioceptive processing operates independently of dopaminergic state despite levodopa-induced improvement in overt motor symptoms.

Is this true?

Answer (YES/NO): YES